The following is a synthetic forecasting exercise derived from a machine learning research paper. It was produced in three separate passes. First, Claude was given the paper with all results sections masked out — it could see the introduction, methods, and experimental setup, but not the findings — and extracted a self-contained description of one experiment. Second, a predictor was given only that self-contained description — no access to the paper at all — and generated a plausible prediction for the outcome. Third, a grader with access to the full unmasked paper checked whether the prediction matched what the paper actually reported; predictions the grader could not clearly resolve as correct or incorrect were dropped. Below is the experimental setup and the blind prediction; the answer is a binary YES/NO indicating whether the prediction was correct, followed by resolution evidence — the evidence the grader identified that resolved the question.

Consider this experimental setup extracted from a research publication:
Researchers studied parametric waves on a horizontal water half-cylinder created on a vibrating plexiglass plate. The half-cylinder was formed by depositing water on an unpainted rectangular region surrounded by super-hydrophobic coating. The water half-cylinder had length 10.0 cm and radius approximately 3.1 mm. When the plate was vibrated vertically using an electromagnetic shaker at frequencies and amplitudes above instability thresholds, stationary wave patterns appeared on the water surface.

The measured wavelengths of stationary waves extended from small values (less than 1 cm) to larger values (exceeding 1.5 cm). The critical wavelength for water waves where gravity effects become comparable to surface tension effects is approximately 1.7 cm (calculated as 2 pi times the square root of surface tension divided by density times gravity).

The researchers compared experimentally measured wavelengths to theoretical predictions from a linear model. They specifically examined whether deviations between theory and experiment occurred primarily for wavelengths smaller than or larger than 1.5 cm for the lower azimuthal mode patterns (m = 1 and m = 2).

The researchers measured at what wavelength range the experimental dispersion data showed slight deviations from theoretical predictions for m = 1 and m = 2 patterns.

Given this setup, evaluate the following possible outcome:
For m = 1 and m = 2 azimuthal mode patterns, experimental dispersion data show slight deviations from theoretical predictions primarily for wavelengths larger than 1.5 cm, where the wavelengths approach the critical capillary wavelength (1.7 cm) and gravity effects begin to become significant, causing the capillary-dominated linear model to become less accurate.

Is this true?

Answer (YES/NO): YES